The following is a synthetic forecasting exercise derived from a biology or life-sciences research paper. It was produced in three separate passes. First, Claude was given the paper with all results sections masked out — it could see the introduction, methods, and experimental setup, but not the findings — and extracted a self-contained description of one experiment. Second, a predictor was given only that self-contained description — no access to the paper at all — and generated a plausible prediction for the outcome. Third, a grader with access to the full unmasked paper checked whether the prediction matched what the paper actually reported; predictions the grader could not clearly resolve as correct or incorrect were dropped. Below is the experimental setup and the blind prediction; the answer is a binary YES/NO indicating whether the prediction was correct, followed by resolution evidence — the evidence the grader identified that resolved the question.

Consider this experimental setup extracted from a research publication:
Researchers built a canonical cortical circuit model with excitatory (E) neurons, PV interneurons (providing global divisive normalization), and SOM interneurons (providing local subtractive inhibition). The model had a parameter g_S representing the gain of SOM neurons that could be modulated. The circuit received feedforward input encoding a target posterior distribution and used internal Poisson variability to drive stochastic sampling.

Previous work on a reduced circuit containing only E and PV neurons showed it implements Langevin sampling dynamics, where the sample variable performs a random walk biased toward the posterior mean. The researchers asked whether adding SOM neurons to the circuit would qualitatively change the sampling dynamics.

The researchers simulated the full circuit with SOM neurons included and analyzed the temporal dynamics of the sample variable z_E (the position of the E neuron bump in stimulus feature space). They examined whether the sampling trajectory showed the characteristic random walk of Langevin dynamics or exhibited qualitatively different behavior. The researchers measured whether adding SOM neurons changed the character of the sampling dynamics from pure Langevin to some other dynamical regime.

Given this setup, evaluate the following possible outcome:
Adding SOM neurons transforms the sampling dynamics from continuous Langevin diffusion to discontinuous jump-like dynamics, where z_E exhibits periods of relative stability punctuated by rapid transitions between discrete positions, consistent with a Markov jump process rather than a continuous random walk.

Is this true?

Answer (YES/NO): NO